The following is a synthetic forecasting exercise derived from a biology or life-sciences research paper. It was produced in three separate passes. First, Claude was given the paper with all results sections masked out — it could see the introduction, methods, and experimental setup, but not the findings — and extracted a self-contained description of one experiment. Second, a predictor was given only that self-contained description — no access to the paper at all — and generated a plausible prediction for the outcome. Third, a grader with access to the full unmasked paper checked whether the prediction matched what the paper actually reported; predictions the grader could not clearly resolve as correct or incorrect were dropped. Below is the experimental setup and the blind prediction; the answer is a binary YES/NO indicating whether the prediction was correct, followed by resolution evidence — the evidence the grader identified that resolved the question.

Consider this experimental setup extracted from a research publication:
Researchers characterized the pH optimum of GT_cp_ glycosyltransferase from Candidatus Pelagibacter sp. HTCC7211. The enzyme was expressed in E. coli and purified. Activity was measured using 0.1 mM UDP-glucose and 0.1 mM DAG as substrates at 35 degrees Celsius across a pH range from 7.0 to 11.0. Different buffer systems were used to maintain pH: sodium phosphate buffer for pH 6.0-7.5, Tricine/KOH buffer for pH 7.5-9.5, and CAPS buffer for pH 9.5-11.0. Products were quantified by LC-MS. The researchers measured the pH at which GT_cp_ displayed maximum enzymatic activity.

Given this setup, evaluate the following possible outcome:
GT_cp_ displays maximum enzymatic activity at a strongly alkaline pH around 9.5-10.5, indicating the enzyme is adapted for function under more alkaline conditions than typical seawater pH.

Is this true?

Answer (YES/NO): NO